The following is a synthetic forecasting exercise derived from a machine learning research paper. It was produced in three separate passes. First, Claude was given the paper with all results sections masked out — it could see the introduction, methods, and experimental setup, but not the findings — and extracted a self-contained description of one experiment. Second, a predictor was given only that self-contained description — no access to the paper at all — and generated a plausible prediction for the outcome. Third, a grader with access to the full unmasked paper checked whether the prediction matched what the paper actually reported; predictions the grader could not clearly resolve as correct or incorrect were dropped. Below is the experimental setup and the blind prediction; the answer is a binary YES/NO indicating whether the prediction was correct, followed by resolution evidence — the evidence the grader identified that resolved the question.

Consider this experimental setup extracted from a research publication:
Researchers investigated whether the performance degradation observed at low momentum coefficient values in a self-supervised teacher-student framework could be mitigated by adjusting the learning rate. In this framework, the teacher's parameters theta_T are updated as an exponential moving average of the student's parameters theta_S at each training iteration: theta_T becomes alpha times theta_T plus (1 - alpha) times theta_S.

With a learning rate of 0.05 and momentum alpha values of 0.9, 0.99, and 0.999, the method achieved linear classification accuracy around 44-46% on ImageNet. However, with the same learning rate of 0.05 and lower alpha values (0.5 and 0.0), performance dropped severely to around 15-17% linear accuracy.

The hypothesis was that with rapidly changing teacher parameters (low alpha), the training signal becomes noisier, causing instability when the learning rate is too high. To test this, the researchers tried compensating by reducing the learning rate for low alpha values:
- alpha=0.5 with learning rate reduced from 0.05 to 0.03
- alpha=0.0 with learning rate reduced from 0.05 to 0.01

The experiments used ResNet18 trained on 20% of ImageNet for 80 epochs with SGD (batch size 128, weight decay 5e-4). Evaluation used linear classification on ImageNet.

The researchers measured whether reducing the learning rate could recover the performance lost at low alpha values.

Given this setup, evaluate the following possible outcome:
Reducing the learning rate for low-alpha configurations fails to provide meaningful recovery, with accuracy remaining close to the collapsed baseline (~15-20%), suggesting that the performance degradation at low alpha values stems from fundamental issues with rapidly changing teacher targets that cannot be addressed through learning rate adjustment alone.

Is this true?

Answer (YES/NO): NO